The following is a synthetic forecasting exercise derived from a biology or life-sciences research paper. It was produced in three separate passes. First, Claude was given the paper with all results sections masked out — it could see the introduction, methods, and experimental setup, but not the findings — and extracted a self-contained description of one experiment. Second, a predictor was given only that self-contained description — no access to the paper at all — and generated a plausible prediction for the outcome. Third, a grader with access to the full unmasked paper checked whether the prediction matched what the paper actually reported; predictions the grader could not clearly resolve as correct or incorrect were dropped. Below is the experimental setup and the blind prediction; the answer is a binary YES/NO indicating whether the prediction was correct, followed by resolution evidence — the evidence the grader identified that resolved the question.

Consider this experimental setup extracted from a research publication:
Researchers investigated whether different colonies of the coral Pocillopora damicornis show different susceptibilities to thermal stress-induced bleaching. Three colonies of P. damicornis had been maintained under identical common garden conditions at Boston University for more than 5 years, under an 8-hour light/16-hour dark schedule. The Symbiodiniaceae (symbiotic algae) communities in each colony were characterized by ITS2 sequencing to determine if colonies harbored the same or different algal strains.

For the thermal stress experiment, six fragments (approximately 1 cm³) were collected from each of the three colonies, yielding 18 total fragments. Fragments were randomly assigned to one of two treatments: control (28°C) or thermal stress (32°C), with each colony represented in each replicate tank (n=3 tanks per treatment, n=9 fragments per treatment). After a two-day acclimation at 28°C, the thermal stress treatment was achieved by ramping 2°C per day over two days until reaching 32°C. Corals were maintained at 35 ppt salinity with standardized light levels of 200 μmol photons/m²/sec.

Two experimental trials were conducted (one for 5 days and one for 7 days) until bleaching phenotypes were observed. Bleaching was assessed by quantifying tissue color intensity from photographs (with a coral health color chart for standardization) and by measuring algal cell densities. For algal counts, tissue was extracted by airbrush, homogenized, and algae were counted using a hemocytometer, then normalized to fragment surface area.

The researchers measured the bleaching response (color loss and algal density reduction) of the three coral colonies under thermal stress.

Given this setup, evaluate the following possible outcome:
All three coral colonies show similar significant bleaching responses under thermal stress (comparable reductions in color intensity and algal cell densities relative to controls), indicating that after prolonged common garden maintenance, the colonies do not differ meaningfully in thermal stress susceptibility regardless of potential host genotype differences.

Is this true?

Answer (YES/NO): NO